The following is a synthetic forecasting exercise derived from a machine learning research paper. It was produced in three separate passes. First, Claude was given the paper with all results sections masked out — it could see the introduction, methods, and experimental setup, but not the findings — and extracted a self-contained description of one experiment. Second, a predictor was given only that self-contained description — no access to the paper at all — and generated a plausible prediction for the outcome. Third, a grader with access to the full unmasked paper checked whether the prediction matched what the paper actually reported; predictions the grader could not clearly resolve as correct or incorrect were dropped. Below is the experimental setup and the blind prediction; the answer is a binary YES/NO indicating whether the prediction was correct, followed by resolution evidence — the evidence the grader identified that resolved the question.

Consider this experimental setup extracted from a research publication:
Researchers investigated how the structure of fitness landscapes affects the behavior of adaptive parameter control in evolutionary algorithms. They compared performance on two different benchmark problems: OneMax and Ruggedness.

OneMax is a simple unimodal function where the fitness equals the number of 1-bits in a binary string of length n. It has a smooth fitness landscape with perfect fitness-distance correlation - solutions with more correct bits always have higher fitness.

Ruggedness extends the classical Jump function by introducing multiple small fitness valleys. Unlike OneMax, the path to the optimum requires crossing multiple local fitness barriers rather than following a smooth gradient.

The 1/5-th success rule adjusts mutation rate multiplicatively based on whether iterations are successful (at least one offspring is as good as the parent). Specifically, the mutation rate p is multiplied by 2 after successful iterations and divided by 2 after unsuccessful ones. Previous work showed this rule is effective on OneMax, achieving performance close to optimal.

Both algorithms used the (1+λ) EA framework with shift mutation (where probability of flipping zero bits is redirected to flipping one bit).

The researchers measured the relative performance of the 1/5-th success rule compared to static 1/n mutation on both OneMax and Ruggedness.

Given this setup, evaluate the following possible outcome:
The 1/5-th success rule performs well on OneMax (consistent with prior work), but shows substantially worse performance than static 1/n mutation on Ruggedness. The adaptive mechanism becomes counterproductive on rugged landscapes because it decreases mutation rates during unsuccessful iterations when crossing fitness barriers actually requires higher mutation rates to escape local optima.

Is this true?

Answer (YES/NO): YES